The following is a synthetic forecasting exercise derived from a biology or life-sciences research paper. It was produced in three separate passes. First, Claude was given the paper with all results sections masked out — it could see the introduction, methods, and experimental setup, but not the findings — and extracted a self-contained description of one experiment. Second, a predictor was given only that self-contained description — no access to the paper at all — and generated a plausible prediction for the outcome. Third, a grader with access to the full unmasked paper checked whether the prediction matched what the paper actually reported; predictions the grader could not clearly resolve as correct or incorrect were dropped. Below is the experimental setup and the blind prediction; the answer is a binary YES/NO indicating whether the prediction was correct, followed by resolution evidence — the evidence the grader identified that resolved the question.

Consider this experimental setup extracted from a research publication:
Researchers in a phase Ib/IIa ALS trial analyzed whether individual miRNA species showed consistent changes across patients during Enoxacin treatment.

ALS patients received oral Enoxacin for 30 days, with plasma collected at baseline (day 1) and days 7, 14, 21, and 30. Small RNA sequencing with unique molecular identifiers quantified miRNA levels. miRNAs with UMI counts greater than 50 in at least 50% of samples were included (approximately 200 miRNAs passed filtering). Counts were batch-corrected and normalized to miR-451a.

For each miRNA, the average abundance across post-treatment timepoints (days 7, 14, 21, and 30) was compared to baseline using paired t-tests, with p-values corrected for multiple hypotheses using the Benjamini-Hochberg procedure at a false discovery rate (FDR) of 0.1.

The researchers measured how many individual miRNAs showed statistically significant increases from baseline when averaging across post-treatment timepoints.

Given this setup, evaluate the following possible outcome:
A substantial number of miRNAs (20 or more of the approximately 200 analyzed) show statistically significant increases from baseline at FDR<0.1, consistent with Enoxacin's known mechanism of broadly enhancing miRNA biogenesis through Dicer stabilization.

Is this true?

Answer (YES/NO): YES